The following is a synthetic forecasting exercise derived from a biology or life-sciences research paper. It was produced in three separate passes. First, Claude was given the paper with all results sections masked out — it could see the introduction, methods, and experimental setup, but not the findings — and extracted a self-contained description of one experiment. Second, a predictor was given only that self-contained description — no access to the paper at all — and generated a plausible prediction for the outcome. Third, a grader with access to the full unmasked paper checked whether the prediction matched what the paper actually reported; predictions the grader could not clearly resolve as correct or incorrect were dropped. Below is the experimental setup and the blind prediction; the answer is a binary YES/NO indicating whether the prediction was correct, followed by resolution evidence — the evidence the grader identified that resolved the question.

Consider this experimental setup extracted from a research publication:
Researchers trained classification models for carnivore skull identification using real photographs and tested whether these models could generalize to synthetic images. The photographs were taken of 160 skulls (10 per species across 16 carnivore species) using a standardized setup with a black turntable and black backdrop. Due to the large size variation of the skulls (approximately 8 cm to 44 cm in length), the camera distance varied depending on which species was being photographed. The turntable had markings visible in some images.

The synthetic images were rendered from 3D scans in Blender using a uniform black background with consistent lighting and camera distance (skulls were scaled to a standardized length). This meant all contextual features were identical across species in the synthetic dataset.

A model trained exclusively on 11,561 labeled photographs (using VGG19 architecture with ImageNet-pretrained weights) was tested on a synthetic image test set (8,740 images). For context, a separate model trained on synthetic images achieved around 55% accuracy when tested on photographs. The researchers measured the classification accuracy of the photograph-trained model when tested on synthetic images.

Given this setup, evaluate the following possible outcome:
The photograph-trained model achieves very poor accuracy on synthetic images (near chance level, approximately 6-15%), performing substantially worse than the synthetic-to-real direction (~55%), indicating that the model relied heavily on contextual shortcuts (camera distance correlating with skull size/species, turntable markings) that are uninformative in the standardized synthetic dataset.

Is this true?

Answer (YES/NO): NO